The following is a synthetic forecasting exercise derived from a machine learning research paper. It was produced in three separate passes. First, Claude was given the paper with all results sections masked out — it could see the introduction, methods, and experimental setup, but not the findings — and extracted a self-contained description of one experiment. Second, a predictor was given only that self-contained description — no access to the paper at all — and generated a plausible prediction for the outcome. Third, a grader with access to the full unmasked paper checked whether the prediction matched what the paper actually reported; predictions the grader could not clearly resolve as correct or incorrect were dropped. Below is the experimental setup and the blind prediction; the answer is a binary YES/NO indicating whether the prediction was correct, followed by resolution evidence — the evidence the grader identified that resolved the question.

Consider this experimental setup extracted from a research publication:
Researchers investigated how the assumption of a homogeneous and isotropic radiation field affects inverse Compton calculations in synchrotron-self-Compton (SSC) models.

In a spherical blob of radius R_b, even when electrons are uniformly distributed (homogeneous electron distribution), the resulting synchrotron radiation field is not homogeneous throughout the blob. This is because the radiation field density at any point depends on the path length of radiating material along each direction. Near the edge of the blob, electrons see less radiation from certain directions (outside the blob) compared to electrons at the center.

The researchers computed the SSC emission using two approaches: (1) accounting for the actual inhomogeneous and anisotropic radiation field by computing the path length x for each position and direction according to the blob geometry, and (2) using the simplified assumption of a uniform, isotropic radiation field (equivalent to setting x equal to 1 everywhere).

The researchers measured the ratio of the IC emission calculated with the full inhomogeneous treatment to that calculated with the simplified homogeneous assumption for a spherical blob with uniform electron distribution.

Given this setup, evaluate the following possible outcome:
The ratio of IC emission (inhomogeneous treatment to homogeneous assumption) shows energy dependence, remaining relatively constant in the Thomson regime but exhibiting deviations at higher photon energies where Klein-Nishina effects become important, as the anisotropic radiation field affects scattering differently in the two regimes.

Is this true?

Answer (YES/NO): NO